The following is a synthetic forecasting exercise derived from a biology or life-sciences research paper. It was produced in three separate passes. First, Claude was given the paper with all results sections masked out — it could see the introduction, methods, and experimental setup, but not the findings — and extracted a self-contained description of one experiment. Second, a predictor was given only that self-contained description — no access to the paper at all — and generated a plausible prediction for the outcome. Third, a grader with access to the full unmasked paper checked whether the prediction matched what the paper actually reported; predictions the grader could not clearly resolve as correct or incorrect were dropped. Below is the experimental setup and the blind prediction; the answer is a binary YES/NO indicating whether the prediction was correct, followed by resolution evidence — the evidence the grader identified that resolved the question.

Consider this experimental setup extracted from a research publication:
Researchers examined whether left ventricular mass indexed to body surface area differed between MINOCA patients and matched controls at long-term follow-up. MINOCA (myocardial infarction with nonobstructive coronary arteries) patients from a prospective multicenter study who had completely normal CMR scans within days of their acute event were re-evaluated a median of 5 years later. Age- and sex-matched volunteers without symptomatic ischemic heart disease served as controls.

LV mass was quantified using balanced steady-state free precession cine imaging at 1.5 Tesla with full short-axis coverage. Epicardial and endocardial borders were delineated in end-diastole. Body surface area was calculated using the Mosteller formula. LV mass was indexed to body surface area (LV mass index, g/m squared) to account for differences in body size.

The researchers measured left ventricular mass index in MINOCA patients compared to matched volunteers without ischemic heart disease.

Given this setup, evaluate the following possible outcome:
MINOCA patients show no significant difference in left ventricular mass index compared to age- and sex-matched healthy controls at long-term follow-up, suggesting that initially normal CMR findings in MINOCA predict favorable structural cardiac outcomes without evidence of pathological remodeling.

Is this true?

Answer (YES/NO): YES